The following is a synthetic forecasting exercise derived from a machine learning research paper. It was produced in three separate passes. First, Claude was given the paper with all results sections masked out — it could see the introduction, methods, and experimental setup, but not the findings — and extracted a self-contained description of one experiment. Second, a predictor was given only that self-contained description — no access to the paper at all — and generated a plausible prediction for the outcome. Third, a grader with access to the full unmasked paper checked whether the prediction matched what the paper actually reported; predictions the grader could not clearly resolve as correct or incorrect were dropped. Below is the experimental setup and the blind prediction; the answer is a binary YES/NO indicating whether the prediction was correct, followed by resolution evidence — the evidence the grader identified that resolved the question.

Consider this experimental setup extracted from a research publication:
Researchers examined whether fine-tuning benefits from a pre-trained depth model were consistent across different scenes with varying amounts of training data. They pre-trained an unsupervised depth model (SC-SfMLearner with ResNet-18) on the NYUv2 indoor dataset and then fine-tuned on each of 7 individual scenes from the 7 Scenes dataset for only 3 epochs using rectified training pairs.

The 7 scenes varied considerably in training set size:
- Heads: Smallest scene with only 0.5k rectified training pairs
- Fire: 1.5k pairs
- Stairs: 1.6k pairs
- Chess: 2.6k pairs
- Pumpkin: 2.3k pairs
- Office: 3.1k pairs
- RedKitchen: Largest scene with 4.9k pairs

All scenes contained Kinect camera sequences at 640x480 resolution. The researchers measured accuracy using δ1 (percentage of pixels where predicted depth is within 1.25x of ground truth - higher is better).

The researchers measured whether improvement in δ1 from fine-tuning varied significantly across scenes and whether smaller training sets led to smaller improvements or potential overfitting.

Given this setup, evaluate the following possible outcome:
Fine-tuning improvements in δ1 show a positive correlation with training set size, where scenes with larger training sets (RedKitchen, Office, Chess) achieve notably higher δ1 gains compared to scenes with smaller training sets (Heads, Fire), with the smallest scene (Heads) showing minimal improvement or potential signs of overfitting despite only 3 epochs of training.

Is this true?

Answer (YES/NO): NO